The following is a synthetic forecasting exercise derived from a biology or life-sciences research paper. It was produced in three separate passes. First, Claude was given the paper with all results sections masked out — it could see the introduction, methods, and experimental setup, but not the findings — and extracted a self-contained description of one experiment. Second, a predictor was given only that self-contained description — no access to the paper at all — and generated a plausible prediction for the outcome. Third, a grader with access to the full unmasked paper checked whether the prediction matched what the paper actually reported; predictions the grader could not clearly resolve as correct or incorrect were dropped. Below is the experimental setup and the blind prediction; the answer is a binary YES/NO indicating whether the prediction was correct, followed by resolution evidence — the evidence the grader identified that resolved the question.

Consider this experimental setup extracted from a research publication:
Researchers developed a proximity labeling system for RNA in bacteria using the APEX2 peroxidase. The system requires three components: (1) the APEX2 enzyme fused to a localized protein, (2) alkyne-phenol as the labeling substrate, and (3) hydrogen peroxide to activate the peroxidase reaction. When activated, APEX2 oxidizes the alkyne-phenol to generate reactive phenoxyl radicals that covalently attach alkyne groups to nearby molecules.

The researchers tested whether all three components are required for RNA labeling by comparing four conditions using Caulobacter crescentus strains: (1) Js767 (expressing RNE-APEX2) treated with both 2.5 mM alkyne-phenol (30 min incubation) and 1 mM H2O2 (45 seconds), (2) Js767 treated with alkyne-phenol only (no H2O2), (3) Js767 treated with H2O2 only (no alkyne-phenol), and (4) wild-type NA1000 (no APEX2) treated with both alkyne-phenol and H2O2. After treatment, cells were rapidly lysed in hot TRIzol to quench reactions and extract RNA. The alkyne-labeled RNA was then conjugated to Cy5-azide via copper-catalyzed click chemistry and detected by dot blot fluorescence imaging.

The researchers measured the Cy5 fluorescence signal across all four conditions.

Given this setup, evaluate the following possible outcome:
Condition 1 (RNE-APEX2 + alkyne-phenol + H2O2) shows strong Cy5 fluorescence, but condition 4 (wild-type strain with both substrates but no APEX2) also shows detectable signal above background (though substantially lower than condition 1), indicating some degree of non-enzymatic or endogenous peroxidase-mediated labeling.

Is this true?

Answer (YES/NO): NO